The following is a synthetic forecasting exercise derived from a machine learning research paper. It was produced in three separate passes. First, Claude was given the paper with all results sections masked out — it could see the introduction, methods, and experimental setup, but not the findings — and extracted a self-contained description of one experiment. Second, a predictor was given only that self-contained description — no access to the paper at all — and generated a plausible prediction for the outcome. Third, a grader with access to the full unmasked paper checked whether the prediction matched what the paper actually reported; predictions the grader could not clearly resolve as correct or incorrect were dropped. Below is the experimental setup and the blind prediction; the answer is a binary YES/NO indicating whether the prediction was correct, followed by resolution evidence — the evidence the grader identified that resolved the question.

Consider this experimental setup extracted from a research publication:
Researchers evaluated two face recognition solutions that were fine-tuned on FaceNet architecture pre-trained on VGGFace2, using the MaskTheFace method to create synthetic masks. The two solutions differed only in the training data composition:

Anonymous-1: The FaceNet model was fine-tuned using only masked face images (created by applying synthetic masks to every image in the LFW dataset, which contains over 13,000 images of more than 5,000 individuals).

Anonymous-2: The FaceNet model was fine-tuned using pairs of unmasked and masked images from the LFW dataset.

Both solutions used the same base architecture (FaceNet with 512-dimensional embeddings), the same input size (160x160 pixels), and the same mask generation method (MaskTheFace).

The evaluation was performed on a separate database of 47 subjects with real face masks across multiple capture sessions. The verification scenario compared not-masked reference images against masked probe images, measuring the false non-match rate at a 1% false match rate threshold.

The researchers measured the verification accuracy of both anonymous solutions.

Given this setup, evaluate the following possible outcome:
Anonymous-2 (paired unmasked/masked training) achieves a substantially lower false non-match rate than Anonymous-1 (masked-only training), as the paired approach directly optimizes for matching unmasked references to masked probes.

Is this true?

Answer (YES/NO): NO